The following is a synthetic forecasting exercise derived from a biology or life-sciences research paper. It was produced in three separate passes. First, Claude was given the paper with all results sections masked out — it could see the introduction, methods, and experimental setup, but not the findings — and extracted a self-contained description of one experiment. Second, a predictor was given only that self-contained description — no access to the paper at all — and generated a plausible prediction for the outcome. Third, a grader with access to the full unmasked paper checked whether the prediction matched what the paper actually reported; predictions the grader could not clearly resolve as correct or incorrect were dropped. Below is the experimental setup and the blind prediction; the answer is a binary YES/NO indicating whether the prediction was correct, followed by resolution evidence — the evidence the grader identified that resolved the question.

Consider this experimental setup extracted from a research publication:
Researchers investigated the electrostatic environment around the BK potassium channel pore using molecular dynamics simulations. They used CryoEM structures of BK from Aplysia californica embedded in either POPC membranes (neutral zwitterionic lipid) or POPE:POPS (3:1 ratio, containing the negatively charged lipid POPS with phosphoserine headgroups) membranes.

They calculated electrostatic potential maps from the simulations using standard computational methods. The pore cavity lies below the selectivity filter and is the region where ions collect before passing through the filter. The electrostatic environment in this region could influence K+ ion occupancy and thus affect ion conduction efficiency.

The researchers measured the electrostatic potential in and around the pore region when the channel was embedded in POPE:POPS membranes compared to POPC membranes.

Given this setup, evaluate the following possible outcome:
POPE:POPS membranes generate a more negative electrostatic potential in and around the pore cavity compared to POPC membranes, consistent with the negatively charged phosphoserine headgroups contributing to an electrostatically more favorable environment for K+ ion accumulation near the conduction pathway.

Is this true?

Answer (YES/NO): YES